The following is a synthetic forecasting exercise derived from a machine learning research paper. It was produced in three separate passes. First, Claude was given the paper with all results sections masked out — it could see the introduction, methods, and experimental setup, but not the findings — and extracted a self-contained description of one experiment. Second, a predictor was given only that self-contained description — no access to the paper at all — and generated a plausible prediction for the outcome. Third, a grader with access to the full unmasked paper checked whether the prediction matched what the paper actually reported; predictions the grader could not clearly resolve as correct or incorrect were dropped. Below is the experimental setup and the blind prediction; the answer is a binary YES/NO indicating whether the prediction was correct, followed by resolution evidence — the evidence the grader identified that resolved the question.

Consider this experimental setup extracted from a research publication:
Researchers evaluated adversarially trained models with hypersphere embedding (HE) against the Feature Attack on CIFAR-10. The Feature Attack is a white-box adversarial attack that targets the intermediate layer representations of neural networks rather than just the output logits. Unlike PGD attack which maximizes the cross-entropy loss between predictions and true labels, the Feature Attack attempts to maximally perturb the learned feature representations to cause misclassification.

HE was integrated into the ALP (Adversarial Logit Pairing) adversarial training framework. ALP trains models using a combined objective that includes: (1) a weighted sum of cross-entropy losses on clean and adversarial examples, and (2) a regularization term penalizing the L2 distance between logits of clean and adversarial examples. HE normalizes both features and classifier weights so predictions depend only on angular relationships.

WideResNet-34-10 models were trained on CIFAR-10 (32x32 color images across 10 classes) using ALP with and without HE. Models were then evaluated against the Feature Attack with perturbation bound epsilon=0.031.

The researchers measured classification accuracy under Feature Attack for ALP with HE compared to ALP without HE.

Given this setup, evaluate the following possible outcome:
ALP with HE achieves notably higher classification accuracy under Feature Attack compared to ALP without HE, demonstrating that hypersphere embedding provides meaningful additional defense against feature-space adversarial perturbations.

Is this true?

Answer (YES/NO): NO